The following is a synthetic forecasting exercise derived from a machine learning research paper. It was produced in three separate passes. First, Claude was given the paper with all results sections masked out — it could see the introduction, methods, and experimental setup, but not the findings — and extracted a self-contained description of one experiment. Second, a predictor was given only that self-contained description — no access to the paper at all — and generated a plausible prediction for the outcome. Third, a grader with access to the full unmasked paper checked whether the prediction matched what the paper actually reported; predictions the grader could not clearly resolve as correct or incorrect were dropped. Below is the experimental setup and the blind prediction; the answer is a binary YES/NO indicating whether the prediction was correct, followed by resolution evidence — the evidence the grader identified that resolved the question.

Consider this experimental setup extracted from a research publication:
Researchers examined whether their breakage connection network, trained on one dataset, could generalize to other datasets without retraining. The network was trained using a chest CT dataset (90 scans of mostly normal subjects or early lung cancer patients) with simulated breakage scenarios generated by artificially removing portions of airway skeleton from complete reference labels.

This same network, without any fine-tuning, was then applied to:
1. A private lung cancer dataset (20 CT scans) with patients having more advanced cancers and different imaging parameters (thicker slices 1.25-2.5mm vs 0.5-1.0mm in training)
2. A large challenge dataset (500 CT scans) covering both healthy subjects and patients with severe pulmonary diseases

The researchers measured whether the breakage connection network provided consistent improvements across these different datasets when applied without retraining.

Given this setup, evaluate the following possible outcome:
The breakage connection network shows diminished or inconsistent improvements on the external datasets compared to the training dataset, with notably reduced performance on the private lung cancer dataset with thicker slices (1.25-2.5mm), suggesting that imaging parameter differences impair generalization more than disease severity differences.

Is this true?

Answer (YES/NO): NO